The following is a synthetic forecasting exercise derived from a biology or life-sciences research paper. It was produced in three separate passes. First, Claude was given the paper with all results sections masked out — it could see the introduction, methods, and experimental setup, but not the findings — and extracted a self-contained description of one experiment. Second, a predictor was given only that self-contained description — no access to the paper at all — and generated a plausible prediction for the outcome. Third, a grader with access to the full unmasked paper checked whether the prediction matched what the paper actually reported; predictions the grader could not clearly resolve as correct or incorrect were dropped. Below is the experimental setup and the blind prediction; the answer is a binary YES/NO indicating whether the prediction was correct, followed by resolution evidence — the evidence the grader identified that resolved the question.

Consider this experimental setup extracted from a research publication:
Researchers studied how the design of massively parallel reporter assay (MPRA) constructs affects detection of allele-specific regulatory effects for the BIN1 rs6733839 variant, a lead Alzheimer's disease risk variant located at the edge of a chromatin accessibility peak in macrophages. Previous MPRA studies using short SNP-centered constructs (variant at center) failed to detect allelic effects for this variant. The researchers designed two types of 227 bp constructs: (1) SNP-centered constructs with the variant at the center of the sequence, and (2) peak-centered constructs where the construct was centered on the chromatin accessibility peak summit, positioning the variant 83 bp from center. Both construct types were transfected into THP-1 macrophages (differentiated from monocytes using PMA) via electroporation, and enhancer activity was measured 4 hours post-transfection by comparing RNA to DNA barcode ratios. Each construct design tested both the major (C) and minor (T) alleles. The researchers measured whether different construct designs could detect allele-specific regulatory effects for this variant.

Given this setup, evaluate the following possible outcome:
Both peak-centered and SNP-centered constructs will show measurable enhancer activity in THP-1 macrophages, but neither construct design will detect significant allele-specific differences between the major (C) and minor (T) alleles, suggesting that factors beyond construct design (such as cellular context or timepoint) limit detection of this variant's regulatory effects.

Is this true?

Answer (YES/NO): NO